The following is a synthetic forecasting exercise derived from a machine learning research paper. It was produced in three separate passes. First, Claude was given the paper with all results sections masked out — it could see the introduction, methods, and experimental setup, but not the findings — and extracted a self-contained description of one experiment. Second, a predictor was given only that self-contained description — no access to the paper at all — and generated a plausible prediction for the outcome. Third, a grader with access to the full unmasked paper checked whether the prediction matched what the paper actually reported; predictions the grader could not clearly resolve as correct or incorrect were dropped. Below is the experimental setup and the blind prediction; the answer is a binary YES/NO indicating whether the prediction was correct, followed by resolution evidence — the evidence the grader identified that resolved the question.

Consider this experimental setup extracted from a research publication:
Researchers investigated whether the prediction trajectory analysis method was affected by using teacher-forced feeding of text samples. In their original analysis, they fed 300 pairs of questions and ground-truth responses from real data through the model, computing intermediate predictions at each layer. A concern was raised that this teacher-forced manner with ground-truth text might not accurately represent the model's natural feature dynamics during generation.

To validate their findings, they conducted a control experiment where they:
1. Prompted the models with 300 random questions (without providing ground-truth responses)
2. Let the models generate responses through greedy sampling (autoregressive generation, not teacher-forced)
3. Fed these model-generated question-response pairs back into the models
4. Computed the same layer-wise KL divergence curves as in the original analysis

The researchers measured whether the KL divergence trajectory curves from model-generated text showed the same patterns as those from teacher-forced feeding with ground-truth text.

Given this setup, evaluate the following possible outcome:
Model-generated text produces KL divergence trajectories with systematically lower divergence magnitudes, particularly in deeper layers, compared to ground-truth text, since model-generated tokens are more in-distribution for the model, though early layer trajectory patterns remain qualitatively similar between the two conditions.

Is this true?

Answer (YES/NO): NO